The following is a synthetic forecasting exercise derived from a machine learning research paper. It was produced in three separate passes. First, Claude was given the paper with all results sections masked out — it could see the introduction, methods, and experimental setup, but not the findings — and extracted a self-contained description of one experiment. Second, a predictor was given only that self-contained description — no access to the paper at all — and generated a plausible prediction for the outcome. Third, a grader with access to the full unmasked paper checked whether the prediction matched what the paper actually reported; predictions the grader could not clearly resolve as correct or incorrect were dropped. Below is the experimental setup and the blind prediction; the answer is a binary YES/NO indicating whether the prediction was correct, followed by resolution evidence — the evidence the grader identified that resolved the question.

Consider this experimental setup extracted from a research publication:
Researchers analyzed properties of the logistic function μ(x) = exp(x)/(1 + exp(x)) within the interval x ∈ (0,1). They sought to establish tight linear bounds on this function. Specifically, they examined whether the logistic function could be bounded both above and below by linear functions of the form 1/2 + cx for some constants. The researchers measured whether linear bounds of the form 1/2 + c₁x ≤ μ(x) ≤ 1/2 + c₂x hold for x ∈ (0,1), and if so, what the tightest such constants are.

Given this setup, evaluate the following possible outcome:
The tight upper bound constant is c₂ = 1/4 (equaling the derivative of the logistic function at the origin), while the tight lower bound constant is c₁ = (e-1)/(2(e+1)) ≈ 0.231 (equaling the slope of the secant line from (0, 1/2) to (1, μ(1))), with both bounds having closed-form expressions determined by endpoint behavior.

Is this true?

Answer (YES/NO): NO